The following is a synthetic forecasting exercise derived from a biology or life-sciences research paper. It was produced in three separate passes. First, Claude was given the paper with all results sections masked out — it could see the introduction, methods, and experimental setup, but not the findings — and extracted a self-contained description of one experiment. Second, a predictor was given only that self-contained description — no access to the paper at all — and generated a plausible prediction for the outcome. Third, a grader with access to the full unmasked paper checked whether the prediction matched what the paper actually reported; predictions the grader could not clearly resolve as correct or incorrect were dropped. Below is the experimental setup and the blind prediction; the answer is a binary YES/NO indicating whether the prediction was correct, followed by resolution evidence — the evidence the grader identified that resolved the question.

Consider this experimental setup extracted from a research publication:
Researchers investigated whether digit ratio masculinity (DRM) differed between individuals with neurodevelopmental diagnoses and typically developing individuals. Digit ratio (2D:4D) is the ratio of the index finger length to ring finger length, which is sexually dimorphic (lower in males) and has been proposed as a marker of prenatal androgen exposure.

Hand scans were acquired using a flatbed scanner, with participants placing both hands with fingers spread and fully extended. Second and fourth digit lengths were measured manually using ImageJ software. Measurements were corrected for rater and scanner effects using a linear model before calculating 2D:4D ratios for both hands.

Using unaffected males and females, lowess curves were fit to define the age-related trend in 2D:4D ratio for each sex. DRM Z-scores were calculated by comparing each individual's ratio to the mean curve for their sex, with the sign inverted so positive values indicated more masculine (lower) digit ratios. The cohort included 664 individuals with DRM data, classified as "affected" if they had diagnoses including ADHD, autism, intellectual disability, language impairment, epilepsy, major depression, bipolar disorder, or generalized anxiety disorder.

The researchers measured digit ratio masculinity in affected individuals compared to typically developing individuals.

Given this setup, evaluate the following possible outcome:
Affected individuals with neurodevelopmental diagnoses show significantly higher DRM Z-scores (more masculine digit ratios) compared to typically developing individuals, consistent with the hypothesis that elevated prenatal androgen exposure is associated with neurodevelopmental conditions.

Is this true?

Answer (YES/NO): NO